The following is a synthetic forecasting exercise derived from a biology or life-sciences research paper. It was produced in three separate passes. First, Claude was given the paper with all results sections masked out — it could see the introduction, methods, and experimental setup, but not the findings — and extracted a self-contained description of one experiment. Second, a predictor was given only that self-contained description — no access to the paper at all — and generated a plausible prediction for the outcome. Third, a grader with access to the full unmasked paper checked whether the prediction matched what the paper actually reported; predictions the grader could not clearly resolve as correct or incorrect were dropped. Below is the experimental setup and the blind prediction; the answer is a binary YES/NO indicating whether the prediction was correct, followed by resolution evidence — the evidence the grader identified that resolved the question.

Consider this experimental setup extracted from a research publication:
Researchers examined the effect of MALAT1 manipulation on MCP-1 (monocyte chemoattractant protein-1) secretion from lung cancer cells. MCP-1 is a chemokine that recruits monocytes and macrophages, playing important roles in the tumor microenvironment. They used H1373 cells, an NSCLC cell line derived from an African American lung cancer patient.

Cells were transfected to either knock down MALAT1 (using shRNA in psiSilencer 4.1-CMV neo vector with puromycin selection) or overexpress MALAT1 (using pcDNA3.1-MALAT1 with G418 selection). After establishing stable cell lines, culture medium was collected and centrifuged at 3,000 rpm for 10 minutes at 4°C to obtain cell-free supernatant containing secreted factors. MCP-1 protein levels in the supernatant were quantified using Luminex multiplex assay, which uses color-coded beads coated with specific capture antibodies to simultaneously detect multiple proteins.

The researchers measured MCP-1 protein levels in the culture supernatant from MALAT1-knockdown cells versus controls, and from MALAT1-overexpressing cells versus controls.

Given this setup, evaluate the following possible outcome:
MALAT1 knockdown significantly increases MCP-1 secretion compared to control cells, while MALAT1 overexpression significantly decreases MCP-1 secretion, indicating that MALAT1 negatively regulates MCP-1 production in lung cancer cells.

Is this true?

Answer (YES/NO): NO